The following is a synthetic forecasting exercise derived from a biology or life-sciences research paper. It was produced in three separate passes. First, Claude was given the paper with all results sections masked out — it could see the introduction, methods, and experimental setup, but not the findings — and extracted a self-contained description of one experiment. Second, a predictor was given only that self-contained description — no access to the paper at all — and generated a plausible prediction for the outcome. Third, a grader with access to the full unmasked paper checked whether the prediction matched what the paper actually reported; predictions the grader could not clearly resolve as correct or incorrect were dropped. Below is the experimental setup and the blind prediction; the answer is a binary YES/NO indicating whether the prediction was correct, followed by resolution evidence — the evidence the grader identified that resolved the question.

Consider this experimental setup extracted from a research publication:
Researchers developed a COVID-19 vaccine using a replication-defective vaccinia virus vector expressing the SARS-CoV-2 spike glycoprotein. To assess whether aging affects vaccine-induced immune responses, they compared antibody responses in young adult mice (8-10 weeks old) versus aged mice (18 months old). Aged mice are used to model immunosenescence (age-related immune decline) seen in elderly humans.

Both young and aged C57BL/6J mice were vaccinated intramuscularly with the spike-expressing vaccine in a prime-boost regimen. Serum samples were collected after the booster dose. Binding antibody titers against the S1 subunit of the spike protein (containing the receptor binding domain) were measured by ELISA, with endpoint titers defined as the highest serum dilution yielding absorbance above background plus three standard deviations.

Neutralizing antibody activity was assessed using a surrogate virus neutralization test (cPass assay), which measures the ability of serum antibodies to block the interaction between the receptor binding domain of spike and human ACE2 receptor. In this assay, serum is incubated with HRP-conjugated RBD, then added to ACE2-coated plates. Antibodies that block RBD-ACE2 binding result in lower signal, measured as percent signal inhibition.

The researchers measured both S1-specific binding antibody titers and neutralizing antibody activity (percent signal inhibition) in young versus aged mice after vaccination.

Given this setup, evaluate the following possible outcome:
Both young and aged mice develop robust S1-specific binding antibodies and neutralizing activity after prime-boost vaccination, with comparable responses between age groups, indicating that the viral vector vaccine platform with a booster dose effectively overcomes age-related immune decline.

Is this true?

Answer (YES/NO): YES